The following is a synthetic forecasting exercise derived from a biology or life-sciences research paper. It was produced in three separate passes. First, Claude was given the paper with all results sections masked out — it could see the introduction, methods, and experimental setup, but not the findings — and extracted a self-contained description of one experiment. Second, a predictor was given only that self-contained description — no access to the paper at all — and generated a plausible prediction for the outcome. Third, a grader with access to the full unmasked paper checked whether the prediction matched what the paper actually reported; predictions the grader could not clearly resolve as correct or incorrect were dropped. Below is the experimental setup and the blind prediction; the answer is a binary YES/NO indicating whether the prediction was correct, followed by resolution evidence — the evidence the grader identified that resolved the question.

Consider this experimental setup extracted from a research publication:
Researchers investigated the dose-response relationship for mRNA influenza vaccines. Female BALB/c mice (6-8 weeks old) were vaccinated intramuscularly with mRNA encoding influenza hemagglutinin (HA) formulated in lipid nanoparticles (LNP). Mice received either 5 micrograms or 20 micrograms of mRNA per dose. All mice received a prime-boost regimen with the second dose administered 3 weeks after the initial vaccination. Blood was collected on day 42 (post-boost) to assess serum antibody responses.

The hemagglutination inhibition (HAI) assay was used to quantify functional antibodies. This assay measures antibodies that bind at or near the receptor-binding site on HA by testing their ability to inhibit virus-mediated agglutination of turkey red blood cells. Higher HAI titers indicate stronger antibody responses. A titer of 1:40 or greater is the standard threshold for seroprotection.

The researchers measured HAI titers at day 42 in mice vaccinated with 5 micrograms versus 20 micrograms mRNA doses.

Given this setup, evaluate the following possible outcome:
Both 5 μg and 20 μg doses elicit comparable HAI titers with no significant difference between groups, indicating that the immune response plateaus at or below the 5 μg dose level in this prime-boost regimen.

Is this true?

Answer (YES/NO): YES